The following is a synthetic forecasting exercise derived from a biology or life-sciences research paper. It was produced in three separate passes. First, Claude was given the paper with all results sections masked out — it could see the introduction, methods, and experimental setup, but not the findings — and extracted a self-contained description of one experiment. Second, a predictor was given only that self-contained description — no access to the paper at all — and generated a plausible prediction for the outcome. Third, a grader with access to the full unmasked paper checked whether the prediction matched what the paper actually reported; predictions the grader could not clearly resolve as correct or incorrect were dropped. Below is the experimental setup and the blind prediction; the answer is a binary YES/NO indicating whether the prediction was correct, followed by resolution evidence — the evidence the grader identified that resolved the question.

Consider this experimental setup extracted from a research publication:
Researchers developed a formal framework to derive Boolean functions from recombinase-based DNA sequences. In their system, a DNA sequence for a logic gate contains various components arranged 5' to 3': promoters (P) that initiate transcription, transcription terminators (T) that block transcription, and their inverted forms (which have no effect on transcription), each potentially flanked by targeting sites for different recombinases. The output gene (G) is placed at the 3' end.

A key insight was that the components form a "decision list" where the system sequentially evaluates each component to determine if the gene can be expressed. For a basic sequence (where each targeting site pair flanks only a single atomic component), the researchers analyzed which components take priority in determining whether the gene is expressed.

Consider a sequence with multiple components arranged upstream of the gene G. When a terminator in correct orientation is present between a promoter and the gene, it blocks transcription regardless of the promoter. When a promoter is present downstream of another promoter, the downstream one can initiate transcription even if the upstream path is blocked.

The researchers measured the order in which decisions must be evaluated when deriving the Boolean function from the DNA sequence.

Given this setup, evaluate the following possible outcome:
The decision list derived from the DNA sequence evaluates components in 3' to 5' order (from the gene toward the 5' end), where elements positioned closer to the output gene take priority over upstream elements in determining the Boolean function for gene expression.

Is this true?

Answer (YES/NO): YES